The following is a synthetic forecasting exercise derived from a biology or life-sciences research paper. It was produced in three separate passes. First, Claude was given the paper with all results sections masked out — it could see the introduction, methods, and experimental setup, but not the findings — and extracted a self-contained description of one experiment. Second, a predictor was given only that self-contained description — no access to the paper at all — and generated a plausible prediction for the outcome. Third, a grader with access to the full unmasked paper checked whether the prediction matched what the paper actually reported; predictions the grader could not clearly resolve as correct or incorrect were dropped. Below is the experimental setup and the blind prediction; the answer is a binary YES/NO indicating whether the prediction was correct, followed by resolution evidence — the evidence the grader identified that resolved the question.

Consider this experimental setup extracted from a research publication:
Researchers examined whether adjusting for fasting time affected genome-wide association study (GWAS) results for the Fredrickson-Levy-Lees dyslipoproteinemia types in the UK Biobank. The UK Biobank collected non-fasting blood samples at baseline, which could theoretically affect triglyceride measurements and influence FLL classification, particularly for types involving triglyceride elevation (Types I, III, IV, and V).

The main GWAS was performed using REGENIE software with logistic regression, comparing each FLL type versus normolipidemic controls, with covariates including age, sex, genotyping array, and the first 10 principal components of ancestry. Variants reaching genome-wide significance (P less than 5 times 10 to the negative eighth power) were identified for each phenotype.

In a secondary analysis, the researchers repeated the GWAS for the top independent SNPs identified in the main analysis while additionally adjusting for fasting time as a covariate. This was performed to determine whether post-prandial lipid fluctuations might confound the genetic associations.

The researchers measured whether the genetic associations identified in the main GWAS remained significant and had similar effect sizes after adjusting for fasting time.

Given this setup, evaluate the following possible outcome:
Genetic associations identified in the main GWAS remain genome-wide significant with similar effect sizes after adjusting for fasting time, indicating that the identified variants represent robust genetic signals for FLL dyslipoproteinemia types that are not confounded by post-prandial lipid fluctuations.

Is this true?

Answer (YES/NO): YES